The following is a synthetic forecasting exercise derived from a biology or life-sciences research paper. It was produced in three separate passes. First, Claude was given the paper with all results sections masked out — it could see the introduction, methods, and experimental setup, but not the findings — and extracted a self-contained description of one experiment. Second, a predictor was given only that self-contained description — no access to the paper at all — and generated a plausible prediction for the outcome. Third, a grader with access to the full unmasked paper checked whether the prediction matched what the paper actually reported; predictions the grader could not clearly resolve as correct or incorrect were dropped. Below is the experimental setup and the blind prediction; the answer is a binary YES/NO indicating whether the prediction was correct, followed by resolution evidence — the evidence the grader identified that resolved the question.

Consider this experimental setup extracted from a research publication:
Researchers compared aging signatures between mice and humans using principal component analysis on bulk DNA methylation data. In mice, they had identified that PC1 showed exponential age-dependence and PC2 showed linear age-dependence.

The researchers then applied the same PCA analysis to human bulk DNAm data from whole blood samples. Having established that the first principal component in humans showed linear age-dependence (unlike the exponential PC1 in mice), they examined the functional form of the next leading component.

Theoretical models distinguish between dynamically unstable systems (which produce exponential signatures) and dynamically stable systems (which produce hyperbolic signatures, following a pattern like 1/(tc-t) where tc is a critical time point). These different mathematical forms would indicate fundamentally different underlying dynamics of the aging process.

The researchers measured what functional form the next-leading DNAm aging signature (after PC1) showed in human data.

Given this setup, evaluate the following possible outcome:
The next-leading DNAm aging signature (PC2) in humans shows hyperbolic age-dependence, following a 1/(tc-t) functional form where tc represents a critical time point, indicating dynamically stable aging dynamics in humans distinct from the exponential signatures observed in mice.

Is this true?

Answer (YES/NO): YES